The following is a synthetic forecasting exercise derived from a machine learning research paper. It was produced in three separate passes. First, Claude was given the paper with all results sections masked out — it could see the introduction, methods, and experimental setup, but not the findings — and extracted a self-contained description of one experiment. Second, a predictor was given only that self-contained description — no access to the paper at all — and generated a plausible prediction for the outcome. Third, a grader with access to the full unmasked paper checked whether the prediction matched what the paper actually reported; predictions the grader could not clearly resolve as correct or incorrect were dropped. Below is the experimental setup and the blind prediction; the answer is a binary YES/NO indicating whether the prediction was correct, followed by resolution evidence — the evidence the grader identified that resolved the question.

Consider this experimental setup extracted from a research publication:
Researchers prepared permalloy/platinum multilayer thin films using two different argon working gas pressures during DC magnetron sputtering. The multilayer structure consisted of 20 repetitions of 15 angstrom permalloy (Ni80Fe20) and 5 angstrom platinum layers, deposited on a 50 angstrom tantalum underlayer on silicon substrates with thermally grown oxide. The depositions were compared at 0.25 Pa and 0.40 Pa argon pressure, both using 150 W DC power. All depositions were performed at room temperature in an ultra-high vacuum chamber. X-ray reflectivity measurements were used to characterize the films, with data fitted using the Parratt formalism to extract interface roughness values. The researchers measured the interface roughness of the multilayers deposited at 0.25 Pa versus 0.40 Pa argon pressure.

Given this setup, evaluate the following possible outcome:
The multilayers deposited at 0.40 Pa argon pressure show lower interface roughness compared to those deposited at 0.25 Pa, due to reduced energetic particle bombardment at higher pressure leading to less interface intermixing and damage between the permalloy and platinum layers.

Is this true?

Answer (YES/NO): NO